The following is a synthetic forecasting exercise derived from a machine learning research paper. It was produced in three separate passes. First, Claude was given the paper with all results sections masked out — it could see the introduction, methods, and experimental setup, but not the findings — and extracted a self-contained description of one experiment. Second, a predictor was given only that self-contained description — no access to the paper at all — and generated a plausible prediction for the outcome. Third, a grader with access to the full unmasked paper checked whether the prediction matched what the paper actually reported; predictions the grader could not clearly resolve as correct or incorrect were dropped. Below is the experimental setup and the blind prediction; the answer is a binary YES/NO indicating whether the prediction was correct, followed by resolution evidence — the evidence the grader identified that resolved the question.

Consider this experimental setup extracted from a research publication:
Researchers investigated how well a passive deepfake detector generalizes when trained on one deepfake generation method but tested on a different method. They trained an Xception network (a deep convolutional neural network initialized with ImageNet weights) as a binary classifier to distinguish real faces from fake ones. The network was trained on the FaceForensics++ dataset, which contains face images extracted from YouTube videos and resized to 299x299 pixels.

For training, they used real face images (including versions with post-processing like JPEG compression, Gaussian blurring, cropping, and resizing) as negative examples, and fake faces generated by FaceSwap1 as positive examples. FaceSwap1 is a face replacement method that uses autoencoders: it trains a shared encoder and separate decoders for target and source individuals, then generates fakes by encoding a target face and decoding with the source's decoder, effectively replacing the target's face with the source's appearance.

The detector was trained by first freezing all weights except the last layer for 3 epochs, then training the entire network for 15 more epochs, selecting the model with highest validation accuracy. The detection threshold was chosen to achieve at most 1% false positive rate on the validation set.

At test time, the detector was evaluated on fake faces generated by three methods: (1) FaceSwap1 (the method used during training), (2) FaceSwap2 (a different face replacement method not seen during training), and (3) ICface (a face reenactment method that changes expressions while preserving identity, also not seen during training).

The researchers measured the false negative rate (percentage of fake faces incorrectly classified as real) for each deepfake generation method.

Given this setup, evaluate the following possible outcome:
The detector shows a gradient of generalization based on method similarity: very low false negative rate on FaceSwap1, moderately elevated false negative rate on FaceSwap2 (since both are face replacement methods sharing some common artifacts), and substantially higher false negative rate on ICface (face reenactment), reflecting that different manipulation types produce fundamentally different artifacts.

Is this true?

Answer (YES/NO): NO